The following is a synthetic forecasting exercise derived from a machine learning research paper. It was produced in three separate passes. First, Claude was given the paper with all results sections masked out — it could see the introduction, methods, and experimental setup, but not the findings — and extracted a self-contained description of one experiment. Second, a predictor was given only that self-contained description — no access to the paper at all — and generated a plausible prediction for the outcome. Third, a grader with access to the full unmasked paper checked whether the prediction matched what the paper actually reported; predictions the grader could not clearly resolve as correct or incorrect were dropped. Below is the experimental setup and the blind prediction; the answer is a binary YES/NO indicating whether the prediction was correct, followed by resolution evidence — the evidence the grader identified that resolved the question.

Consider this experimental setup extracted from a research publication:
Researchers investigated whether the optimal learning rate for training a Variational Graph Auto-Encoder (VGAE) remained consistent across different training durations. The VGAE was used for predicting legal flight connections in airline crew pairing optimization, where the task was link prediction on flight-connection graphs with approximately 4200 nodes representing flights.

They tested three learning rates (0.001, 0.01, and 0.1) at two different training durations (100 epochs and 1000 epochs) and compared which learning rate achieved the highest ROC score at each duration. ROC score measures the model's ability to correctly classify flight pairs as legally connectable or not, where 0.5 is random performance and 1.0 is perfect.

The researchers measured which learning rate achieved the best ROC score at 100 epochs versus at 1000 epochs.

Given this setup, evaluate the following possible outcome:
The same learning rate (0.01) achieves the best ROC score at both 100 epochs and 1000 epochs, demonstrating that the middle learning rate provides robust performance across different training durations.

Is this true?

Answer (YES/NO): YES